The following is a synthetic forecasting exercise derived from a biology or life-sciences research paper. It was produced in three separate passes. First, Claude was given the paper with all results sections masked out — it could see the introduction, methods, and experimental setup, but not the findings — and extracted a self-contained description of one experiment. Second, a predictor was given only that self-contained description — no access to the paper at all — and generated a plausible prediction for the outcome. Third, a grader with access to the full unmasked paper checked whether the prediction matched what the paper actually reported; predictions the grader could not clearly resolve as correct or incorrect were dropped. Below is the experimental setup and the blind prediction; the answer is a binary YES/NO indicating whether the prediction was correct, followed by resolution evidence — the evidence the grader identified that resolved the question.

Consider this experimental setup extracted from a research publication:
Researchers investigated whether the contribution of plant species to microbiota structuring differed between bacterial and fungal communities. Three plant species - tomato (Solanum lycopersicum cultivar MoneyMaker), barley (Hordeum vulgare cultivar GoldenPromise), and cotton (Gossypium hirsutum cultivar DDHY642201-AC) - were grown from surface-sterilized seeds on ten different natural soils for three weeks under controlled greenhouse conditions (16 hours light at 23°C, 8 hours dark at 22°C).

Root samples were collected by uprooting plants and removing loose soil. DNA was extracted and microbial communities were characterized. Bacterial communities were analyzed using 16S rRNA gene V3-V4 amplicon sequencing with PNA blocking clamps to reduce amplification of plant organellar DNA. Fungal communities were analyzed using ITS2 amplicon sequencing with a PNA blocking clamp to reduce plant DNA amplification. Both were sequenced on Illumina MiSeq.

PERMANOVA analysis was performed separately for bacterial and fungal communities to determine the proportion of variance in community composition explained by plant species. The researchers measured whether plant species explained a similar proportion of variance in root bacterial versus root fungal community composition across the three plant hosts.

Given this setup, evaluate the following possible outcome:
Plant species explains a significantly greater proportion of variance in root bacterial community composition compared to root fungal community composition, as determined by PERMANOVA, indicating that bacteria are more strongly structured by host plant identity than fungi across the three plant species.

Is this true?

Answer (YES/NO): NO